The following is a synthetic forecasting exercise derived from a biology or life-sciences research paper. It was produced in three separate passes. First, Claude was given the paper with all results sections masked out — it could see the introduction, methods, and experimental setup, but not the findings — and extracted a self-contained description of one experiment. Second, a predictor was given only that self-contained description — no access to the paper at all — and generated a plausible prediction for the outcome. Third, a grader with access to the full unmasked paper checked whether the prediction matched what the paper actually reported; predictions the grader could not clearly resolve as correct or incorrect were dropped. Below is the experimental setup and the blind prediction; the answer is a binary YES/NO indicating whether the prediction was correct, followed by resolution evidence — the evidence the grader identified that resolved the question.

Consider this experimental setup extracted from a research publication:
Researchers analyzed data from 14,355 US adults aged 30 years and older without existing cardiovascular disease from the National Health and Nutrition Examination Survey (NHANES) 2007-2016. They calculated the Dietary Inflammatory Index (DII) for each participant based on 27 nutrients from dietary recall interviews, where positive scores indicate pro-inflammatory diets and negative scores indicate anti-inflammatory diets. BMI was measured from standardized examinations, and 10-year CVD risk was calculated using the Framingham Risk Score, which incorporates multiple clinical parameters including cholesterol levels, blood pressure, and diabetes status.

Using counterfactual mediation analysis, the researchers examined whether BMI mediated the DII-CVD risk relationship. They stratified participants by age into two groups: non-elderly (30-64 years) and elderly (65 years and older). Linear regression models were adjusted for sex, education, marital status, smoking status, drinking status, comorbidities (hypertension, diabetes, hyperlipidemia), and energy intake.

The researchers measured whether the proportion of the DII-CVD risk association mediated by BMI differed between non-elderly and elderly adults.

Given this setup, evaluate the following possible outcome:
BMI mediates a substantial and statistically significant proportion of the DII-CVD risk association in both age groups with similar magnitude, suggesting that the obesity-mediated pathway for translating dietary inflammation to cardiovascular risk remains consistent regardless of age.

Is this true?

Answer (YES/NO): NO